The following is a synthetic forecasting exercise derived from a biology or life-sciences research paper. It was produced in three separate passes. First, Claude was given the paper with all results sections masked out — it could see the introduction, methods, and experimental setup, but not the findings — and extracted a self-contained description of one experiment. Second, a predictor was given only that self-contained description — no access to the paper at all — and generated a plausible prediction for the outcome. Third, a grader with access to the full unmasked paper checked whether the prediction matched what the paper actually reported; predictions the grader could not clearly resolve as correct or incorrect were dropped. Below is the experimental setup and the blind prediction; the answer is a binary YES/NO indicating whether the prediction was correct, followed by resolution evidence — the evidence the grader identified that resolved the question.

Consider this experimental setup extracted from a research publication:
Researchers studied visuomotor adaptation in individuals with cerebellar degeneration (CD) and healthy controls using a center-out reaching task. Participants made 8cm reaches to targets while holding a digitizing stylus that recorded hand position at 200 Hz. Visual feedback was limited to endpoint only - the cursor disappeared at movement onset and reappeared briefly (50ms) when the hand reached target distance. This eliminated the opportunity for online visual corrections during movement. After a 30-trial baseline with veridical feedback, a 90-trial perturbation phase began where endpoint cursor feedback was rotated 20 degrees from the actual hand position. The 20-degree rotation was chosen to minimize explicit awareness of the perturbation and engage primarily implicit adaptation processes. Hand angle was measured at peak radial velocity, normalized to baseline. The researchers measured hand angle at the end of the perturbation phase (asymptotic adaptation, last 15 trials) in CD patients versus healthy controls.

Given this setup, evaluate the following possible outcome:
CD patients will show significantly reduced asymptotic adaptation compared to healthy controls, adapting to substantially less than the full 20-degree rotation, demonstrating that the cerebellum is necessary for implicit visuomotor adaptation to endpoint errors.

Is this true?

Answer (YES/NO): YES